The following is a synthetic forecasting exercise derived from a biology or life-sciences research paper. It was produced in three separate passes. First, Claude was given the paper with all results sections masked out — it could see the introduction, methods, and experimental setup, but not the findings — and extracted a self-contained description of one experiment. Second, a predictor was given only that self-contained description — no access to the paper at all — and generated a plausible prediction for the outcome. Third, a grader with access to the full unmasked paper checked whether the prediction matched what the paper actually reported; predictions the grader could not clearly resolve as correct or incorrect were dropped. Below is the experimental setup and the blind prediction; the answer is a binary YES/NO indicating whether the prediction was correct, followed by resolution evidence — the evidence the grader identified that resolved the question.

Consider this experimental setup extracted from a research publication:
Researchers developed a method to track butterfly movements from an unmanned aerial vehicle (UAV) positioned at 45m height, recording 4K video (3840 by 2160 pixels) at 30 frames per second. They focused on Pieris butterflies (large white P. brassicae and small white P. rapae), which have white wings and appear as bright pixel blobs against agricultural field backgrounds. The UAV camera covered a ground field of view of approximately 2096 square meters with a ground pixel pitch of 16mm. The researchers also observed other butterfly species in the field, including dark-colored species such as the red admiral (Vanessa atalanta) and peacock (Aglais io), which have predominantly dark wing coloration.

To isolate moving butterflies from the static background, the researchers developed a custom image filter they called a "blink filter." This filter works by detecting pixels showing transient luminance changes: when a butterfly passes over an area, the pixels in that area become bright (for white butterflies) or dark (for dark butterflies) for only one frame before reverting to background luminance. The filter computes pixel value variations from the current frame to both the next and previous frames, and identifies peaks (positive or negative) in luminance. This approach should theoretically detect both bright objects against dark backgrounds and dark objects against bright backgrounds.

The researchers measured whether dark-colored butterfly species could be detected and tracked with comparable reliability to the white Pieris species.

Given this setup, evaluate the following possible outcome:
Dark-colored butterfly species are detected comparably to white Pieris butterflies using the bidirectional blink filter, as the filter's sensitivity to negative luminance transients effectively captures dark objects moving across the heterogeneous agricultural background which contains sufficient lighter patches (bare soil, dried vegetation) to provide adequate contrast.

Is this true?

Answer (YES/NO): NO